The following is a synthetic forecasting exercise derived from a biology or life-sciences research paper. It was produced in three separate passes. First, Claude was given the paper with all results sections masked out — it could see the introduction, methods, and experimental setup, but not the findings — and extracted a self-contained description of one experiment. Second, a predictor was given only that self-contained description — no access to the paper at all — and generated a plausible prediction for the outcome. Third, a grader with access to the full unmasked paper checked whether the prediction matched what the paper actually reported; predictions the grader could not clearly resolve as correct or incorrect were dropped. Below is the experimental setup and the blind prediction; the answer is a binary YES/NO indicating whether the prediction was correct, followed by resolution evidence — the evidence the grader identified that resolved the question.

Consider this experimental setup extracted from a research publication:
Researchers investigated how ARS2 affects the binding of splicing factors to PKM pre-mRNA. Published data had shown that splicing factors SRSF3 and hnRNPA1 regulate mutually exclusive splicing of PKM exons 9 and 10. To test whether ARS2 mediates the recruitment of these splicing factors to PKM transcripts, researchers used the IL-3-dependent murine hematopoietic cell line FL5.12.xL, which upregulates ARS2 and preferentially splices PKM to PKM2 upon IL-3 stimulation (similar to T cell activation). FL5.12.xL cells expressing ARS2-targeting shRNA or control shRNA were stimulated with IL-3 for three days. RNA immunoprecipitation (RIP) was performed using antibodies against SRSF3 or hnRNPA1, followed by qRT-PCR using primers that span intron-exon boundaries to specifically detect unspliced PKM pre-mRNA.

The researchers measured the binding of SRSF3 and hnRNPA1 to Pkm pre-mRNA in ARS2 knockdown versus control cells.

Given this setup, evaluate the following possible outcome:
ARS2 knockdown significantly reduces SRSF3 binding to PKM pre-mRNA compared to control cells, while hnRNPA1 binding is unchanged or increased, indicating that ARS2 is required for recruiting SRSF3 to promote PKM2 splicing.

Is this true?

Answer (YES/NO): NO